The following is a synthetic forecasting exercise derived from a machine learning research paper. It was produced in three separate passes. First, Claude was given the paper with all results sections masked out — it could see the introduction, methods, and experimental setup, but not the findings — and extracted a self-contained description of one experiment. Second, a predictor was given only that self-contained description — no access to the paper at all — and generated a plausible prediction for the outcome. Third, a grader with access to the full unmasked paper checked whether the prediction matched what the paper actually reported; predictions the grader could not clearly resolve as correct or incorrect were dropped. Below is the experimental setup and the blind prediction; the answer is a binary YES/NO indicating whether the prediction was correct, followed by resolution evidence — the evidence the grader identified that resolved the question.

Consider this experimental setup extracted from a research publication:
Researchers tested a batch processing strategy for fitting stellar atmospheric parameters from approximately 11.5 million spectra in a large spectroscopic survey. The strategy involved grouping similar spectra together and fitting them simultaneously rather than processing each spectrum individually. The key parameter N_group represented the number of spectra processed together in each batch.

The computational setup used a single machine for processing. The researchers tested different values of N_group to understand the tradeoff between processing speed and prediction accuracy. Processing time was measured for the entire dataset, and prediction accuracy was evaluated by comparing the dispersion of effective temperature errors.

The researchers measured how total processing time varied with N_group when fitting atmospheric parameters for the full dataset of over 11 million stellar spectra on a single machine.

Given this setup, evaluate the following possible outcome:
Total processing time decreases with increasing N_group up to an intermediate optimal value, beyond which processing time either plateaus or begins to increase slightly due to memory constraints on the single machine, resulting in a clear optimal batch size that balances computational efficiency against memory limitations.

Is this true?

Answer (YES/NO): NO